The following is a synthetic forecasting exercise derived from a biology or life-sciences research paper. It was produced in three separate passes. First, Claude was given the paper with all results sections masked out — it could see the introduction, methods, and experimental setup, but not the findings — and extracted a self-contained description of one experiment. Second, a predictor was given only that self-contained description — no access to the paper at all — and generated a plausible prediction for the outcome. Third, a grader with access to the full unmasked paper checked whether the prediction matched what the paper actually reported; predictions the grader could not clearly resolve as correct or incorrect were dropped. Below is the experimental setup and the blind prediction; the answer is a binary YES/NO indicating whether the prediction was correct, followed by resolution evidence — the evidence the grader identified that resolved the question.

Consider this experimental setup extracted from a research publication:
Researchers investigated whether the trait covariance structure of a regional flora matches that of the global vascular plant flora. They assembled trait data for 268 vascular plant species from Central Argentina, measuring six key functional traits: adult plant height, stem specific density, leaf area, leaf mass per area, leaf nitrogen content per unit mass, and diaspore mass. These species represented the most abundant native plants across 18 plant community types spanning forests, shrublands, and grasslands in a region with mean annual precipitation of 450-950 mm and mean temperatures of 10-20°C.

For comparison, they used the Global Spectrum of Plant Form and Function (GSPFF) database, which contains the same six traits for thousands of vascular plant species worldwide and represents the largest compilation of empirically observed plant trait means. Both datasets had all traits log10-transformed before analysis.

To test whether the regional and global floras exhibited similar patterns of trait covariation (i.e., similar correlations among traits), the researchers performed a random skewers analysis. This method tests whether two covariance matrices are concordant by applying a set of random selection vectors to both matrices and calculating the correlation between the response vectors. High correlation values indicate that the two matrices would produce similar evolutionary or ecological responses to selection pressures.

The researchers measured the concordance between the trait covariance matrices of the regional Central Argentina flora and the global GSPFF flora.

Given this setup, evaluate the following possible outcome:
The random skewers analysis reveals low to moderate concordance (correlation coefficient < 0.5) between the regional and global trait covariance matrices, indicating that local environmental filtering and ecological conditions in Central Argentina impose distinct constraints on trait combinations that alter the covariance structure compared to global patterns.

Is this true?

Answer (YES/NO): NO